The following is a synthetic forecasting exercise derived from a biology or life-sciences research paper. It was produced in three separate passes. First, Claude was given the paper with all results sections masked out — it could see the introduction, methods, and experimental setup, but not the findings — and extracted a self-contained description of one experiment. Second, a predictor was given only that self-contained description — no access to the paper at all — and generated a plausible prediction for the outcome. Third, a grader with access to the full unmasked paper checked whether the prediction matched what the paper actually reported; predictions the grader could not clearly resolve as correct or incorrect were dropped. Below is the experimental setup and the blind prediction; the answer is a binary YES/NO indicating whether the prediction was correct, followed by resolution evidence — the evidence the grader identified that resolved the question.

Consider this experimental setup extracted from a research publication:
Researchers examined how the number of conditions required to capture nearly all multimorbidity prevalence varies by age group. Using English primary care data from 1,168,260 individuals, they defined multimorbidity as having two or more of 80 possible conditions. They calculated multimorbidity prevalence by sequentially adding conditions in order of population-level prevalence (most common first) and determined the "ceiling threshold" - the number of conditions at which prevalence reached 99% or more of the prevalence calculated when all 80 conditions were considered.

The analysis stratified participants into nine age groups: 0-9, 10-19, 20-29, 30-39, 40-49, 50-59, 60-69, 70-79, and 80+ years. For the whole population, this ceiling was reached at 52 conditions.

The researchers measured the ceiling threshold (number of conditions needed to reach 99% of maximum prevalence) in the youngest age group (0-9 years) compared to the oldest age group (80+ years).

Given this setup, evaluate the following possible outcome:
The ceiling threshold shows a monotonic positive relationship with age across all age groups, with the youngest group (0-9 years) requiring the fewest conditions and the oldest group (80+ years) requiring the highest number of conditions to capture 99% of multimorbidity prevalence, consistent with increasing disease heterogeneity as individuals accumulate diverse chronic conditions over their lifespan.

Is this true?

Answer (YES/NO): NO